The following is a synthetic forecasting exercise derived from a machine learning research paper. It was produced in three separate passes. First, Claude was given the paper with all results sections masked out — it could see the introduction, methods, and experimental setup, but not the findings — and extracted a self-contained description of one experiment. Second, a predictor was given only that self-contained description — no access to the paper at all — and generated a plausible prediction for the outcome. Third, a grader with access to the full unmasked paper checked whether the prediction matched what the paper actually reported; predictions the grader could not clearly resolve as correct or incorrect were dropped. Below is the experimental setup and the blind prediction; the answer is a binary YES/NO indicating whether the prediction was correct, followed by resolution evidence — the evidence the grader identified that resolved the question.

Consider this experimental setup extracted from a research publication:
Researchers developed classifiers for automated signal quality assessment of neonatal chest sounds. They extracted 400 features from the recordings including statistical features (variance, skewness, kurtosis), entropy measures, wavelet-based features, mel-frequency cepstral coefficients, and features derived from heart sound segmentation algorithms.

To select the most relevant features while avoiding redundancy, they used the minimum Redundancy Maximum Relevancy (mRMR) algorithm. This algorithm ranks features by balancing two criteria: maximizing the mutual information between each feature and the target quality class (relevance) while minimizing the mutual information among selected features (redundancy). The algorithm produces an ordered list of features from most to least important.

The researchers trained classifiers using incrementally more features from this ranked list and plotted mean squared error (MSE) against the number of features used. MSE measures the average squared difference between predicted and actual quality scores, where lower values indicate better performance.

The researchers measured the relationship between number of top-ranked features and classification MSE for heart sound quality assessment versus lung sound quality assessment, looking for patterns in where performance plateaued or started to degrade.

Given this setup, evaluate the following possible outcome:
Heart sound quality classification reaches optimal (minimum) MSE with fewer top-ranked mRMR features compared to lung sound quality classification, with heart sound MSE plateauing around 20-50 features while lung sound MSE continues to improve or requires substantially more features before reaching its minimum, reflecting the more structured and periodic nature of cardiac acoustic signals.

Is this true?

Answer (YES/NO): NO